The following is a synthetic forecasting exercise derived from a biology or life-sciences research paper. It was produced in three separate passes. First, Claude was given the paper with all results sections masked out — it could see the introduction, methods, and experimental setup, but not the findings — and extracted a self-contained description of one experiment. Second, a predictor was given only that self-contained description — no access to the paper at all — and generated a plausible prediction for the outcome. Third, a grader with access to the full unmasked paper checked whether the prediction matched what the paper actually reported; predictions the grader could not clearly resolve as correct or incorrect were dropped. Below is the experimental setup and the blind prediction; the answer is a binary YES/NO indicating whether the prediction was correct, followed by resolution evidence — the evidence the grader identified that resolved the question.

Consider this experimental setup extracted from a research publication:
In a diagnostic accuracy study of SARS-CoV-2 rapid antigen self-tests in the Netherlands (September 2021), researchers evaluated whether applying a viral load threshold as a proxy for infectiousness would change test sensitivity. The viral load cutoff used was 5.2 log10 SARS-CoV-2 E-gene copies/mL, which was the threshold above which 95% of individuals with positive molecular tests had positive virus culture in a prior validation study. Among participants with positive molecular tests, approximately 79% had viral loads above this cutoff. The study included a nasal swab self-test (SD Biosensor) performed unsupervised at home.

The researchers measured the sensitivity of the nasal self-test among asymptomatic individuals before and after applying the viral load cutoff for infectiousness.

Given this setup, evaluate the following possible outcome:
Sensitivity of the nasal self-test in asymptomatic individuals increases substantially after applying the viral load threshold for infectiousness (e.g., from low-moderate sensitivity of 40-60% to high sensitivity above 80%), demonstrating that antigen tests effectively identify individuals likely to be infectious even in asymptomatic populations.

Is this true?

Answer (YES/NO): NO